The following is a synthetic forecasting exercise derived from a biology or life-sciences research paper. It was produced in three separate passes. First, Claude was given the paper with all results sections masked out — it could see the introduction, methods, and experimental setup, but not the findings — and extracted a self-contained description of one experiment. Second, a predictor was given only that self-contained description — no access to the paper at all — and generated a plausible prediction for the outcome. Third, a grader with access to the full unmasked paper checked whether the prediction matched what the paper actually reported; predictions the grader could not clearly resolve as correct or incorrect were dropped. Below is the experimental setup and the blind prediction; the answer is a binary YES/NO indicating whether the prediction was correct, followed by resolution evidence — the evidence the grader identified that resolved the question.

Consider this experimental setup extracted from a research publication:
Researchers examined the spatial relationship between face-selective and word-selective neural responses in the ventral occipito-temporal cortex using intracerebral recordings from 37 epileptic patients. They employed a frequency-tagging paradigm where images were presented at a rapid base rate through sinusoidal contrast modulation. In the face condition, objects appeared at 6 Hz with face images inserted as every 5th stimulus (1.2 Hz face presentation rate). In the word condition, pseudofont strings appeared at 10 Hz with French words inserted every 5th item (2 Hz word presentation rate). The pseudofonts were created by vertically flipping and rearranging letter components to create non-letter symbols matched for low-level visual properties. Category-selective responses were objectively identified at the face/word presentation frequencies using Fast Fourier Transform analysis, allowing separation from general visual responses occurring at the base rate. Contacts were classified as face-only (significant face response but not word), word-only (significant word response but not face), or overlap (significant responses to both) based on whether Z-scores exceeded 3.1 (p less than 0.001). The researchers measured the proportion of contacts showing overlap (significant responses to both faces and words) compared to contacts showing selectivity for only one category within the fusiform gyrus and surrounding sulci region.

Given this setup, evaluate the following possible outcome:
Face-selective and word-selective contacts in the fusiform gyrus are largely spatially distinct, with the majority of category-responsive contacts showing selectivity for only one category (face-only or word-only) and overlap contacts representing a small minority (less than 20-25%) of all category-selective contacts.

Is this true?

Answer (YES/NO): NO